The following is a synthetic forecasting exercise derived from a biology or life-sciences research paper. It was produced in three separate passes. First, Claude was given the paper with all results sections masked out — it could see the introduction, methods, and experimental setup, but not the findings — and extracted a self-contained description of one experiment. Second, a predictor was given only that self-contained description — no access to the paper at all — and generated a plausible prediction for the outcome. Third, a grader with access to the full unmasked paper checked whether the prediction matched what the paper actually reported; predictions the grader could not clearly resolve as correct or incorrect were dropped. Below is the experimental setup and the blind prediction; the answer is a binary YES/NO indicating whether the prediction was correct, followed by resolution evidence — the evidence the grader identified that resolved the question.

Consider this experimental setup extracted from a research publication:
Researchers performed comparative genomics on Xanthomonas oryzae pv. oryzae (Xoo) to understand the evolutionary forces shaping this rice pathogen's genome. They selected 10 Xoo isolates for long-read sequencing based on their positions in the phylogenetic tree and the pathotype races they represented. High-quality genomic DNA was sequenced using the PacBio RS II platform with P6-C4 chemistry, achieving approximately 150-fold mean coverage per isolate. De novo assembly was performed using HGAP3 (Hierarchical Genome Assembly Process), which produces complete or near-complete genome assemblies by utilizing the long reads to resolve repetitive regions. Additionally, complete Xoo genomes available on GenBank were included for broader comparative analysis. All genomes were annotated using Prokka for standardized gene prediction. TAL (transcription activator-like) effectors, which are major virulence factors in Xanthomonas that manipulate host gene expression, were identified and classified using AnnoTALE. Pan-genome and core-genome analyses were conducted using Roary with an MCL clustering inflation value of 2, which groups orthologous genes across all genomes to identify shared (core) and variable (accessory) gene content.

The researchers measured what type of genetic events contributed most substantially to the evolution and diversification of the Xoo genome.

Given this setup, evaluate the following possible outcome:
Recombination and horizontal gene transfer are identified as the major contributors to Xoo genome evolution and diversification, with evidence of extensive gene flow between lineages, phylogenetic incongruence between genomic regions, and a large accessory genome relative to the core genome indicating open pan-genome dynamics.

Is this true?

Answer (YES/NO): NO